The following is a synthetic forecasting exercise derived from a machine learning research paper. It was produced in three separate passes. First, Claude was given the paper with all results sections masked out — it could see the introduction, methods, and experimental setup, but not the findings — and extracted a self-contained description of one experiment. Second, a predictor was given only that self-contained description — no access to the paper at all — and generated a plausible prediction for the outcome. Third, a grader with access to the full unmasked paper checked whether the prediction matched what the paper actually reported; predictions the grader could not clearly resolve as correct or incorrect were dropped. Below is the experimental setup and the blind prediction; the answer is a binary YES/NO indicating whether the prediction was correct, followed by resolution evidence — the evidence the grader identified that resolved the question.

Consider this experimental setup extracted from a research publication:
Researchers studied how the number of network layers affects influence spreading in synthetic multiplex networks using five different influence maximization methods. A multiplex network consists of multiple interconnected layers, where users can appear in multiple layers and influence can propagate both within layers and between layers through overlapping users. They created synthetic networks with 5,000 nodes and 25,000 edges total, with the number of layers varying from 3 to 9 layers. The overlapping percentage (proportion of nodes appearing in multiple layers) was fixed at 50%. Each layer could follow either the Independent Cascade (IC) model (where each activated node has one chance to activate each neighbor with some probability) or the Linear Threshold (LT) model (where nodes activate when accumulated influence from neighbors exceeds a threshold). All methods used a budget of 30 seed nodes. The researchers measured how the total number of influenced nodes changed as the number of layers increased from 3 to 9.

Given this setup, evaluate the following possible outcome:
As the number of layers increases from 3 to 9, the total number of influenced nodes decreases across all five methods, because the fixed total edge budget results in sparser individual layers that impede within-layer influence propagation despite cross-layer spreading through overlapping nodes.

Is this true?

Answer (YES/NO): NO